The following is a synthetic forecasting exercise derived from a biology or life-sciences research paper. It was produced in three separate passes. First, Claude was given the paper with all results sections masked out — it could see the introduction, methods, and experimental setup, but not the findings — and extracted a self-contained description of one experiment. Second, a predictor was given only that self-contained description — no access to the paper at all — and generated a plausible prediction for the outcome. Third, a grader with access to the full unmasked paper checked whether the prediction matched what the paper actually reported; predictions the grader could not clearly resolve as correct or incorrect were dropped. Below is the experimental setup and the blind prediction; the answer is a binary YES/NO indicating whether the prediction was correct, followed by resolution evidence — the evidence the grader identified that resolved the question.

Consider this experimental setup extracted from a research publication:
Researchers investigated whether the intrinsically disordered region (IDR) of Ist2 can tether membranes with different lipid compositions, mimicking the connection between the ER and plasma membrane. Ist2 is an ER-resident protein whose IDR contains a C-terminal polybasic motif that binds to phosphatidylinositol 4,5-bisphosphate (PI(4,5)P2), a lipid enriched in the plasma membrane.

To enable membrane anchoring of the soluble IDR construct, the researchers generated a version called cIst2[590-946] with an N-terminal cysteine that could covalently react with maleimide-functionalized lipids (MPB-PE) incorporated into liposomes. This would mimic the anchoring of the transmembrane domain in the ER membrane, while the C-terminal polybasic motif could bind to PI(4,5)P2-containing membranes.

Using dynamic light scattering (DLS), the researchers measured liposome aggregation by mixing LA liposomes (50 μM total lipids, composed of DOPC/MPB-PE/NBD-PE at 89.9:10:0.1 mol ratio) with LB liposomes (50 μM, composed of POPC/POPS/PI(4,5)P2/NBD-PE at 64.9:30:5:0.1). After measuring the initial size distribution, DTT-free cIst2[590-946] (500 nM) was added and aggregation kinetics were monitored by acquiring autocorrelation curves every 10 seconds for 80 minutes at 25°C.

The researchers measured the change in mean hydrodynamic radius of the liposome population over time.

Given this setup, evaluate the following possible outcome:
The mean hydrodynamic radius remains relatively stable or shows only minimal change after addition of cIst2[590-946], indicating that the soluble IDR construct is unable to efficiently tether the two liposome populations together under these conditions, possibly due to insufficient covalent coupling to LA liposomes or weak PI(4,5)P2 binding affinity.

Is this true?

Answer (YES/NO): NO